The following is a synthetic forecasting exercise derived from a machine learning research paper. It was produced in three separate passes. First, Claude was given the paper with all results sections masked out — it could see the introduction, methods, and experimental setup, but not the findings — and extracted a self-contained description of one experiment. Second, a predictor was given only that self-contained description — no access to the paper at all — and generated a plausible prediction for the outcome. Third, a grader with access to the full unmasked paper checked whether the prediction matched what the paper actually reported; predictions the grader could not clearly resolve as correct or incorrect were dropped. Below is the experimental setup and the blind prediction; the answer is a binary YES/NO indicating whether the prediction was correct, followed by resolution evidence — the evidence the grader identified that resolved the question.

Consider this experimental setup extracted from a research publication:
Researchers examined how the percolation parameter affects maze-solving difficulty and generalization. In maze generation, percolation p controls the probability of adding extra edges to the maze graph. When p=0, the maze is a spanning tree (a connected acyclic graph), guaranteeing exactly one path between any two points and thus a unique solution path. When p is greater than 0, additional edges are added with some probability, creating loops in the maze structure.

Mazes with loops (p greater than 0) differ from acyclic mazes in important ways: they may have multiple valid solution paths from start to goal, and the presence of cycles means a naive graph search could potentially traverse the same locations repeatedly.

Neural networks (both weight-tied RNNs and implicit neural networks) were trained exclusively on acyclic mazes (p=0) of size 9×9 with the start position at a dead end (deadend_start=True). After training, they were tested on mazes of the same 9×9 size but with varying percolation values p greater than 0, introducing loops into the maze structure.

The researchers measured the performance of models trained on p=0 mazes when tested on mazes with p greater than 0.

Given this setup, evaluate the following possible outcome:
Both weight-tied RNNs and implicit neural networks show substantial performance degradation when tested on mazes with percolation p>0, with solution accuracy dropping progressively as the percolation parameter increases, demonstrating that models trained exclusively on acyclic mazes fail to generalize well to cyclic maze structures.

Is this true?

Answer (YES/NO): YES